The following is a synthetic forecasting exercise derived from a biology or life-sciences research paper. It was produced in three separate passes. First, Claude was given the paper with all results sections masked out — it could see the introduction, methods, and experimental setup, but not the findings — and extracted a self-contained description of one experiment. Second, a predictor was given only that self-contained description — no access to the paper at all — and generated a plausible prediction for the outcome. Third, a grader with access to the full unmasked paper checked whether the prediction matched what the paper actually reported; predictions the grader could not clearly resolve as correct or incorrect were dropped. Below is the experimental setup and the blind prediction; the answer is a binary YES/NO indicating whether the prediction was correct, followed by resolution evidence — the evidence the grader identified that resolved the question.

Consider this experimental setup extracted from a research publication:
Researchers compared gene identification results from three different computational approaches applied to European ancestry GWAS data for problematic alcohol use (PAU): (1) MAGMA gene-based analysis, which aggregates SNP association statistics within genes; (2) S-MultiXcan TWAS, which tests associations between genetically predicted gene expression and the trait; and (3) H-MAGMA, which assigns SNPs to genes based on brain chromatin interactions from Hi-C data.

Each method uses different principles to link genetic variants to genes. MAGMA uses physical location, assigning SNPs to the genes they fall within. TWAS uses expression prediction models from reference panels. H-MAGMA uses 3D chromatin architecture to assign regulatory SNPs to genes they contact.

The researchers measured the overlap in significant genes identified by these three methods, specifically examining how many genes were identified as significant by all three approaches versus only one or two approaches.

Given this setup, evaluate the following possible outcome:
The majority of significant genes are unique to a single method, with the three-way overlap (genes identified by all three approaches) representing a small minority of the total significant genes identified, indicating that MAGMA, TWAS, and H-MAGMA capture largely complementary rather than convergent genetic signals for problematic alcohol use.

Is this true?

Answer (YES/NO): NO